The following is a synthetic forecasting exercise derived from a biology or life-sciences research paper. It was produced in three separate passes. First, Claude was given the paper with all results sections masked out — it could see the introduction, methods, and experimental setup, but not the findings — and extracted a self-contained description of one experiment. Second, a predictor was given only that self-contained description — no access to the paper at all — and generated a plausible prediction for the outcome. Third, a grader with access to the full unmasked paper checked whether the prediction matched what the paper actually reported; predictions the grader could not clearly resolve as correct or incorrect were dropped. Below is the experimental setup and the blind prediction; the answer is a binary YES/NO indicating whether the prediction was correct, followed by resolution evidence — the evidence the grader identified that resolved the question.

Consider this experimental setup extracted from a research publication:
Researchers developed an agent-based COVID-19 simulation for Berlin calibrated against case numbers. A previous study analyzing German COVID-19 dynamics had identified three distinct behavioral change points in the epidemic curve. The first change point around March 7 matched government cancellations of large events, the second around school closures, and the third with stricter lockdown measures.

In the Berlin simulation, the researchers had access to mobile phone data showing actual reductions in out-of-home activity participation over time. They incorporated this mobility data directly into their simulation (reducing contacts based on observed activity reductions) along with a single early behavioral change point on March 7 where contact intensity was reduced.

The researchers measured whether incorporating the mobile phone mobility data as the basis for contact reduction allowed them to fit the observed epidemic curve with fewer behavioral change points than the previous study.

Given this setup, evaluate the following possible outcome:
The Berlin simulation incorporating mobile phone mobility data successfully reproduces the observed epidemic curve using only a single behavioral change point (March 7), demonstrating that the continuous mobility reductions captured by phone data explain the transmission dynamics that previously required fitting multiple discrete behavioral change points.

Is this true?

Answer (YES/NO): YES